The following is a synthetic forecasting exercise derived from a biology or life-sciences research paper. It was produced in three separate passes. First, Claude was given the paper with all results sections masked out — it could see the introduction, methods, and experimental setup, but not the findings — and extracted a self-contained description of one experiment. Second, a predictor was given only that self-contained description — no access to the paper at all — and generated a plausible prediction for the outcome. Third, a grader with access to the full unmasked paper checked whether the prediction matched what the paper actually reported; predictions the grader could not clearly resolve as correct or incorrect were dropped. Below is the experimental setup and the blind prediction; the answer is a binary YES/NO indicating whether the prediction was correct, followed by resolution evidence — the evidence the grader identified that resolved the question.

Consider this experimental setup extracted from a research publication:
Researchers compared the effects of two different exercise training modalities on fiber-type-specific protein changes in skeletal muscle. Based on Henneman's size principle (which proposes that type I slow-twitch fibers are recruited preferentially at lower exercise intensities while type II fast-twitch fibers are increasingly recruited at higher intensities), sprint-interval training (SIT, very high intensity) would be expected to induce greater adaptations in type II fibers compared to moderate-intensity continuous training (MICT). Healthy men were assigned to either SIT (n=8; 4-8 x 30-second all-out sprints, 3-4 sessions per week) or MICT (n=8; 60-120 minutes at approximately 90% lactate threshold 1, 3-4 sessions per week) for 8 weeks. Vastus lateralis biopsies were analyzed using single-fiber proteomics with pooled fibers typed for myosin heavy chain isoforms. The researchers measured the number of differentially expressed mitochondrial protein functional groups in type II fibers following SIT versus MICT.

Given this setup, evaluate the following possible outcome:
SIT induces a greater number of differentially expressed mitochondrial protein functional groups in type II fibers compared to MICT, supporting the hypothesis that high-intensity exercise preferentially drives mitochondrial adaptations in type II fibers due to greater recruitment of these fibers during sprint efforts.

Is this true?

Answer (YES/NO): NO